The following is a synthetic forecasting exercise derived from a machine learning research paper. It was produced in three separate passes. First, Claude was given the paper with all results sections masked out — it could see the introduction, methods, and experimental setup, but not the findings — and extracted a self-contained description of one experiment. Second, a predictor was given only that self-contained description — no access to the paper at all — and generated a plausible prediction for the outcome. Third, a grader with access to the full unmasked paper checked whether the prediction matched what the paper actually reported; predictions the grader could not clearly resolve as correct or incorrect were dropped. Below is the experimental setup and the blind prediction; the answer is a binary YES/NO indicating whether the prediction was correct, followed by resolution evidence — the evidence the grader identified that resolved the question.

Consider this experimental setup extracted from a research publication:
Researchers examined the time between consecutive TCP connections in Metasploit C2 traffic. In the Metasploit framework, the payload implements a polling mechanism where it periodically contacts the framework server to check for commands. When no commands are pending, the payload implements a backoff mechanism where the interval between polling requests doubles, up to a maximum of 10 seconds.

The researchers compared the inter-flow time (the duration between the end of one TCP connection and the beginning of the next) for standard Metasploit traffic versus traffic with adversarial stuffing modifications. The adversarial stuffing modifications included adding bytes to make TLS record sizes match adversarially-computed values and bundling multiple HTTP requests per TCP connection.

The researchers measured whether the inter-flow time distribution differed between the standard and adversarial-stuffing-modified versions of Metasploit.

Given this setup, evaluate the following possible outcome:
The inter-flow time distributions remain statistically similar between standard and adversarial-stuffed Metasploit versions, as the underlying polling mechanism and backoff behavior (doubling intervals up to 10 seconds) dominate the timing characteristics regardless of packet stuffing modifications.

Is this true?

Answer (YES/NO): YES